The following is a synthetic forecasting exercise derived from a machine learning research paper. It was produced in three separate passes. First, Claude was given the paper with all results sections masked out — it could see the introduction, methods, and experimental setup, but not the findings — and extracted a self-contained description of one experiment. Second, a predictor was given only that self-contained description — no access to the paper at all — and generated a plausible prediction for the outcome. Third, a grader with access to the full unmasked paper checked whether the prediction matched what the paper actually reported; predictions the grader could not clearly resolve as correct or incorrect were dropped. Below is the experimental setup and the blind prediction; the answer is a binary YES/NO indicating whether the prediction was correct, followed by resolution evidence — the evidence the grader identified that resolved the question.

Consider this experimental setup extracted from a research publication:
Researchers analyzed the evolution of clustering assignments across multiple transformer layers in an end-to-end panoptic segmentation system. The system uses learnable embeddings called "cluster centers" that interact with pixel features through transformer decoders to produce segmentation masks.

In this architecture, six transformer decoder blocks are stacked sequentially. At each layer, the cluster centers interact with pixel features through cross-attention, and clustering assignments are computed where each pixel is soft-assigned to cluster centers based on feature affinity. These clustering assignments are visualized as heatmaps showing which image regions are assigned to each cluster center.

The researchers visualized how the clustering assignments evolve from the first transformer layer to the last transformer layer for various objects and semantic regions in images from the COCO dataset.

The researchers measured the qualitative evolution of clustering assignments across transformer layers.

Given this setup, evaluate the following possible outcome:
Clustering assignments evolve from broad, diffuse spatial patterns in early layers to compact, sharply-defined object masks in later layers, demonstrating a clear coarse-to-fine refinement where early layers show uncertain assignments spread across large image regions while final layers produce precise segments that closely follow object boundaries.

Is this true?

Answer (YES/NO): NO